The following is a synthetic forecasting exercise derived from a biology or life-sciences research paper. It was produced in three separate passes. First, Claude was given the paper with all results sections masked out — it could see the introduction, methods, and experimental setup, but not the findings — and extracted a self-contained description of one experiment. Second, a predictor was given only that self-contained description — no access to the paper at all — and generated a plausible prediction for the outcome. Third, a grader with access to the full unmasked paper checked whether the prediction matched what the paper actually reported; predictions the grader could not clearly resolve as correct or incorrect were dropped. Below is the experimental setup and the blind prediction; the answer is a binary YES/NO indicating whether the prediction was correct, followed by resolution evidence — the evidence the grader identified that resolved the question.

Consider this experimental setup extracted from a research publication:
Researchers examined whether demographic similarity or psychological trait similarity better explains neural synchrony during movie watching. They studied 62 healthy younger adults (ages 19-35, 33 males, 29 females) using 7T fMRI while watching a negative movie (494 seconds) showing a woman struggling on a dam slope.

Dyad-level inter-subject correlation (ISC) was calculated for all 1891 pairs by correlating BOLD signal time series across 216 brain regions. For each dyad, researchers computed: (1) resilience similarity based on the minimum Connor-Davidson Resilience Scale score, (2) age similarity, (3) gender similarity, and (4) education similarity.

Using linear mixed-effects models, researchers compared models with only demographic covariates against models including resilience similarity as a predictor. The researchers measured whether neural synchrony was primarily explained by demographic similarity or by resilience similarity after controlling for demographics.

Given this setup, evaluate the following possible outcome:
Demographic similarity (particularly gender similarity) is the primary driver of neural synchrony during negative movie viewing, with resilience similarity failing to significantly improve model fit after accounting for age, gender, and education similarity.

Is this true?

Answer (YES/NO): NO